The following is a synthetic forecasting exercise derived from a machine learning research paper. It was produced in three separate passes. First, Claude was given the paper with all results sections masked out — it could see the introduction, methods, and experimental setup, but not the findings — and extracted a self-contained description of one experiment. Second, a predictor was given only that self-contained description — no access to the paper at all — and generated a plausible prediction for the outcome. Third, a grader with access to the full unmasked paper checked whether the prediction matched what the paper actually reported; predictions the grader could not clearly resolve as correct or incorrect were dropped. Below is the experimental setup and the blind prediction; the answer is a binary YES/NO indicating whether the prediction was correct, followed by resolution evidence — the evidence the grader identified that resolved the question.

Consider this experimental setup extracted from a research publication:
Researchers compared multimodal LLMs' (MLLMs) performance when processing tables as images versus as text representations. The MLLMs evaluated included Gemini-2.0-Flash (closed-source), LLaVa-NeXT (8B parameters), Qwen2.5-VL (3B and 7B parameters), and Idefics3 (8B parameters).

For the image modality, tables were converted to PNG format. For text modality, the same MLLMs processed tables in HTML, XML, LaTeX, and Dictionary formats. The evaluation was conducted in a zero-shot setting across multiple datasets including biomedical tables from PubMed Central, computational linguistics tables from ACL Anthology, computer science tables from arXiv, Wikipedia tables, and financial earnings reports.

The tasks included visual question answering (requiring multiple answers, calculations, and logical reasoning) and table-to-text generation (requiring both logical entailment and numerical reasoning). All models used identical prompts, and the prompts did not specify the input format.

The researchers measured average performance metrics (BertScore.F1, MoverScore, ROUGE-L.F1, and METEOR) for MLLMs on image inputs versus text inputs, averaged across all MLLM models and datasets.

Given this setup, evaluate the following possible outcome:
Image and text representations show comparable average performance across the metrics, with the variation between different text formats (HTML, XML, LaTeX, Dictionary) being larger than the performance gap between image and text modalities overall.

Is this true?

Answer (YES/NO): NO